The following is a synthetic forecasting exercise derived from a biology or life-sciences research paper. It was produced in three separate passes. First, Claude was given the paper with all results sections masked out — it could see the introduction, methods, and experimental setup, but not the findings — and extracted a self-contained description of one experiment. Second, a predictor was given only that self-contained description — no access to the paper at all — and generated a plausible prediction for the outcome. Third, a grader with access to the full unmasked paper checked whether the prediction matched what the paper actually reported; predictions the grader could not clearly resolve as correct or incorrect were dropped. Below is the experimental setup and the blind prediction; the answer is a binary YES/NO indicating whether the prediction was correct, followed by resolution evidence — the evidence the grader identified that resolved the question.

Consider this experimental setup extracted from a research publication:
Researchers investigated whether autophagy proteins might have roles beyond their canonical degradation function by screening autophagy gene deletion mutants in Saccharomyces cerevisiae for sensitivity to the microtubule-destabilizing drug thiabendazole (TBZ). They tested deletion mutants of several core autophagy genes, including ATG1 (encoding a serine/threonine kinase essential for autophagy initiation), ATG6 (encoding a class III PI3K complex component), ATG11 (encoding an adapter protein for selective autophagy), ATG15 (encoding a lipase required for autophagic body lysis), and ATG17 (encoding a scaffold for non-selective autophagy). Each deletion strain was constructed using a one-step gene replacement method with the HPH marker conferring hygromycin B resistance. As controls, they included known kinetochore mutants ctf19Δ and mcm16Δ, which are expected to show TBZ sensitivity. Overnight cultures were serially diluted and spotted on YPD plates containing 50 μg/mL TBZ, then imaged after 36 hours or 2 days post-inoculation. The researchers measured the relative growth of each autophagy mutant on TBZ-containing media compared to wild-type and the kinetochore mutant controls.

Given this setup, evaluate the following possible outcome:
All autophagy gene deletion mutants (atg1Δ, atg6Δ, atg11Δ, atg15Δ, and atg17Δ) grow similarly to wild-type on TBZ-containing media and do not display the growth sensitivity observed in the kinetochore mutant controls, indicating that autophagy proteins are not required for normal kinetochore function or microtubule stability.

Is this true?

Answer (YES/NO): NO